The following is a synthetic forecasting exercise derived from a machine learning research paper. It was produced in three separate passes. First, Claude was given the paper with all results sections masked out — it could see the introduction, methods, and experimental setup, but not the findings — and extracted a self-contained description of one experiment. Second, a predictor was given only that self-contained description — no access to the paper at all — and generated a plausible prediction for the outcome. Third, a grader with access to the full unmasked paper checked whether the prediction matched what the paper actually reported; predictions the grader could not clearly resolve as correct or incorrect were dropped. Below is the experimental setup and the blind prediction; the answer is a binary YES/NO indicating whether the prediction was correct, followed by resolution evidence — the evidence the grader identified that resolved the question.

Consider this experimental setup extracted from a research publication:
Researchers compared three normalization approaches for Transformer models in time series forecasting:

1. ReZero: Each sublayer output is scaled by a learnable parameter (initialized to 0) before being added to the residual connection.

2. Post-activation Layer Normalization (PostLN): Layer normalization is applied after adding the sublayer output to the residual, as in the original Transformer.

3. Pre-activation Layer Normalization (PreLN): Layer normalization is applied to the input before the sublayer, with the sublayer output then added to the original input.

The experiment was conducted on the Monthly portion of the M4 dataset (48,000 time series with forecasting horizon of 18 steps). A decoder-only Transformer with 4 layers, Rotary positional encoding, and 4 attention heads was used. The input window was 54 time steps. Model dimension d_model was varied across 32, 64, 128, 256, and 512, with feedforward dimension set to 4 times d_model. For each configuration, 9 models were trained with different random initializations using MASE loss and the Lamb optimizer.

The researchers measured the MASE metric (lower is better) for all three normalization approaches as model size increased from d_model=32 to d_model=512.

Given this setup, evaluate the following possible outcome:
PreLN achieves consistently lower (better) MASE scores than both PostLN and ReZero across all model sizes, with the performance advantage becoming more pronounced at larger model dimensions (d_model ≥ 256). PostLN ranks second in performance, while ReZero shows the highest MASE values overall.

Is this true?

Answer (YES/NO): NO